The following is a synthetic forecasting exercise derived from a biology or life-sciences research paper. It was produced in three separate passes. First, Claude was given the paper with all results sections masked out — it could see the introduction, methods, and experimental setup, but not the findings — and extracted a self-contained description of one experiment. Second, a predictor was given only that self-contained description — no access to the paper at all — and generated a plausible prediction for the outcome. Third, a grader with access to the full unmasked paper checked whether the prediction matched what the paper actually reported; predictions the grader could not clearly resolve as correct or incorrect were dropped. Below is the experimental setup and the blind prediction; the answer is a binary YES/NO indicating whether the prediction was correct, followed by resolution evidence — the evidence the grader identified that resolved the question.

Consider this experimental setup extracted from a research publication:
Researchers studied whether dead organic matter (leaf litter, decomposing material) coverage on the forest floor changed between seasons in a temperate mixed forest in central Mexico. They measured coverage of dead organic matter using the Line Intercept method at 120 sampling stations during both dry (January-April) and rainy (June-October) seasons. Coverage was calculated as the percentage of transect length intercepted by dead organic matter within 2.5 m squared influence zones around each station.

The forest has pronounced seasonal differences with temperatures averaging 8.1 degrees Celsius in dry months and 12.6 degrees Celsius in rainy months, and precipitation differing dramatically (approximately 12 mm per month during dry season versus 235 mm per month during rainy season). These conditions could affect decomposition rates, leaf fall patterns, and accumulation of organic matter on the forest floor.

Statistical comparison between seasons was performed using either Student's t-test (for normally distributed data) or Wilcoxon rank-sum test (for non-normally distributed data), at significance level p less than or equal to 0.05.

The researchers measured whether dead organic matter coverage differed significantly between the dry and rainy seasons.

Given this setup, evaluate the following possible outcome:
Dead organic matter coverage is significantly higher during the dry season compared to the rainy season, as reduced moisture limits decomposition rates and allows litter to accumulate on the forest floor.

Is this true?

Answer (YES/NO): YES